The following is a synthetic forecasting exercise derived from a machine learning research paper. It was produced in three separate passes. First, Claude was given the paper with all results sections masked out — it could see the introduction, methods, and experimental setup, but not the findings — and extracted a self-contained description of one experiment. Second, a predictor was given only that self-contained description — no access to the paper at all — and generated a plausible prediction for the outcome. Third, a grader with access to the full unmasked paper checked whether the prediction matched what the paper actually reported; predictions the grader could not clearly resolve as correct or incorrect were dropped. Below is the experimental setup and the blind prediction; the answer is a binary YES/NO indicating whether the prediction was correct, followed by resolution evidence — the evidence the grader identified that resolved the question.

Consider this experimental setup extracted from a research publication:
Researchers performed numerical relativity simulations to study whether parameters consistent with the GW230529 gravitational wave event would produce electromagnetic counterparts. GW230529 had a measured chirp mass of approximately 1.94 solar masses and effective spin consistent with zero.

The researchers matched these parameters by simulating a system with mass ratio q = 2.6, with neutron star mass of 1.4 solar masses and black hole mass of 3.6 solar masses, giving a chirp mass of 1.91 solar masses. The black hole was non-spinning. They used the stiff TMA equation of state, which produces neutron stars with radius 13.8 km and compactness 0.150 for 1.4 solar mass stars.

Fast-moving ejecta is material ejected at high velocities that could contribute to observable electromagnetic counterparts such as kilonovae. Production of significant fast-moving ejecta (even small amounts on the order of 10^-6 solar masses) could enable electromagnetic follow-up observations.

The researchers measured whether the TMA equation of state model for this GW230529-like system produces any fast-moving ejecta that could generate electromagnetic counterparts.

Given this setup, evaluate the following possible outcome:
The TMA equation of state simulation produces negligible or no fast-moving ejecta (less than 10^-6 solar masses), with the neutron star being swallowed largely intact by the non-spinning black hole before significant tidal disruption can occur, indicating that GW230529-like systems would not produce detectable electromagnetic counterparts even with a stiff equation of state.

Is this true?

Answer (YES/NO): NO